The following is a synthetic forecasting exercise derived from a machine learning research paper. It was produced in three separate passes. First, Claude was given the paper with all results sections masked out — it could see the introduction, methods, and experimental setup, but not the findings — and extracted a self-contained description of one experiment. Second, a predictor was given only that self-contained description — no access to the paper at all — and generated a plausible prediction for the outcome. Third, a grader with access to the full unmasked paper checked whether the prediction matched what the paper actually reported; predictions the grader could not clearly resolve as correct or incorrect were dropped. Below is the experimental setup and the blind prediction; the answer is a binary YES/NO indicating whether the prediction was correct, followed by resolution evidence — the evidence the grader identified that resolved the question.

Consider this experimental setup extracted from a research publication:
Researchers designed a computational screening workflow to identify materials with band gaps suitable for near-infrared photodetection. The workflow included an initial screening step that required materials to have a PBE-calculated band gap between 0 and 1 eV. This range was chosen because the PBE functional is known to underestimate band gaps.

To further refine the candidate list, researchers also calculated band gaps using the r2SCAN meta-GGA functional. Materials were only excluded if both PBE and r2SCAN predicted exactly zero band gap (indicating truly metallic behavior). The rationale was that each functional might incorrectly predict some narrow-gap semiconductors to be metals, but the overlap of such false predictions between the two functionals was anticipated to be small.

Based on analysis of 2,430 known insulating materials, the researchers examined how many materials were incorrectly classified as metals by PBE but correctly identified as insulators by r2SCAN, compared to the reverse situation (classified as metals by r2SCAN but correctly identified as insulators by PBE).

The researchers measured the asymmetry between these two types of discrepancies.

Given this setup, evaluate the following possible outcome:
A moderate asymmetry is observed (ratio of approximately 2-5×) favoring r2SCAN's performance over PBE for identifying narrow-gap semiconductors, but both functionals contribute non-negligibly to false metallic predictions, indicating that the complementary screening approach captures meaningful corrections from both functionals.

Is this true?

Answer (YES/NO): NO